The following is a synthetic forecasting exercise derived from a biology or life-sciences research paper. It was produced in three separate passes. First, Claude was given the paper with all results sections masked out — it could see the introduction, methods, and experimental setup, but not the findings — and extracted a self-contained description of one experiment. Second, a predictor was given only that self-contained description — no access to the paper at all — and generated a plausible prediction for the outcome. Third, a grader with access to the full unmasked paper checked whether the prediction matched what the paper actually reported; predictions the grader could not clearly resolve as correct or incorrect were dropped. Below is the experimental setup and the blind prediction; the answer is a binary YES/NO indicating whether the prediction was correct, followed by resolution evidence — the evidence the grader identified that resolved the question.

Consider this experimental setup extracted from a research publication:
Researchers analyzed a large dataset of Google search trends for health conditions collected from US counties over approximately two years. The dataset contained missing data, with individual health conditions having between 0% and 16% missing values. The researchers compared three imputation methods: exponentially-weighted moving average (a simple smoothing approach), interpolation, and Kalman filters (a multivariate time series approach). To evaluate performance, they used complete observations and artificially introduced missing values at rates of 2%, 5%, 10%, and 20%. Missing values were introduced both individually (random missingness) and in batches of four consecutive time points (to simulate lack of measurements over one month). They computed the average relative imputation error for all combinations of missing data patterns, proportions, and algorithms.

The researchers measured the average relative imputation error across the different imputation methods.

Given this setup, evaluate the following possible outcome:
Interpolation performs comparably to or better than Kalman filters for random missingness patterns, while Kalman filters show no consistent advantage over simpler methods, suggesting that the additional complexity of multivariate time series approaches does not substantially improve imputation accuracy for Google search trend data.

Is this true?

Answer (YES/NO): YES